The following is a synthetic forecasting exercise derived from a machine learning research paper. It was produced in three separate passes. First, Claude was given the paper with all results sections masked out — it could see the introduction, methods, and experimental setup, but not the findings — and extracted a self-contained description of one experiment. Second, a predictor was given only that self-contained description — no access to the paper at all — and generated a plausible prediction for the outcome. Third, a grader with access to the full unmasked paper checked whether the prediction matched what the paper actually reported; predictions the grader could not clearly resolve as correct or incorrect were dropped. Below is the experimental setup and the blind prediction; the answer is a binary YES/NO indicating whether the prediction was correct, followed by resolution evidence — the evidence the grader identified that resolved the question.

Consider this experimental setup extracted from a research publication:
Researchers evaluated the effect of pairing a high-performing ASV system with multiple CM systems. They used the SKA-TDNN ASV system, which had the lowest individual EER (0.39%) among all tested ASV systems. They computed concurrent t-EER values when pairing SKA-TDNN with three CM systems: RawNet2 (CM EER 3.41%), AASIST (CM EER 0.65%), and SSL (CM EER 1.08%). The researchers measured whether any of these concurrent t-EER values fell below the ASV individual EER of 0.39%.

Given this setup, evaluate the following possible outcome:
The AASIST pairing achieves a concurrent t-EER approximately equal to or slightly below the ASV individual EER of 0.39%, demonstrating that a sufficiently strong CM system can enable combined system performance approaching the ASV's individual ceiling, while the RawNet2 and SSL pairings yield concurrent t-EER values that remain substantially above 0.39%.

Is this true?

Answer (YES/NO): NO